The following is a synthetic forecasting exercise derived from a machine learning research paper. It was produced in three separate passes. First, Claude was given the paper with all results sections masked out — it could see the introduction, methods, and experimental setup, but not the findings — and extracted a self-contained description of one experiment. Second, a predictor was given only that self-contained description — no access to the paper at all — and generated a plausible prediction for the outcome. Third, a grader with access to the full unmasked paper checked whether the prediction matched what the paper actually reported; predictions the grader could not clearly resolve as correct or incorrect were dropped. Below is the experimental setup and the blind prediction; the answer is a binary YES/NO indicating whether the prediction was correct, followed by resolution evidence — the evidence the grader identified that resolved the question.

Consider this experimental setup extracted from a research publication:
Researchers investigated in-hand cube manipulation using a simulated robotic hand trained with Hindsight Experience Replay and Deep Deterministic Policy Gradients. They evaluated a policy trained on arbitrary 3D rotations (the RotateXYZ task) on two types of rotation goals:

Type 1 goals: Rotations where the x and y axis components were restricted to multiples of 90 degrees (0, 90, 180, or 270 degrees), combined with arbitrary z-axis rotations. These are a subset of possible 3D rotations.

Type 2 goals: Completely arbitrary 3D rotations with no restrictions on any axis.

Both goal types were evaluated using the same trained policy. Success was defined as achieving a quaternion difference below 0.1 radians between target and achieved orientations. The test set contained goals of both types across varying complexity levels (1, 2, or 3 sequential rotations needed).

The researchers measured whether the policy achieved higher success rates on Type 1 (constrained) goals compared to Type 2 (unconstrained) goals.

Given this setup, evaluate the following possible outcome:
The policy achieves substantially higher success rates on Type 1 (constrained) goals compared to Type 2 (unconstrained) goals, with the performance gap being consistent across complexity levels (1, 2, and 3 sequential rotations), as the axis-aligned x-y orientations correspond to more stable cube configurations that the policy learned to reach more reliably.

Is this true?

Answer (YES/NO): NO